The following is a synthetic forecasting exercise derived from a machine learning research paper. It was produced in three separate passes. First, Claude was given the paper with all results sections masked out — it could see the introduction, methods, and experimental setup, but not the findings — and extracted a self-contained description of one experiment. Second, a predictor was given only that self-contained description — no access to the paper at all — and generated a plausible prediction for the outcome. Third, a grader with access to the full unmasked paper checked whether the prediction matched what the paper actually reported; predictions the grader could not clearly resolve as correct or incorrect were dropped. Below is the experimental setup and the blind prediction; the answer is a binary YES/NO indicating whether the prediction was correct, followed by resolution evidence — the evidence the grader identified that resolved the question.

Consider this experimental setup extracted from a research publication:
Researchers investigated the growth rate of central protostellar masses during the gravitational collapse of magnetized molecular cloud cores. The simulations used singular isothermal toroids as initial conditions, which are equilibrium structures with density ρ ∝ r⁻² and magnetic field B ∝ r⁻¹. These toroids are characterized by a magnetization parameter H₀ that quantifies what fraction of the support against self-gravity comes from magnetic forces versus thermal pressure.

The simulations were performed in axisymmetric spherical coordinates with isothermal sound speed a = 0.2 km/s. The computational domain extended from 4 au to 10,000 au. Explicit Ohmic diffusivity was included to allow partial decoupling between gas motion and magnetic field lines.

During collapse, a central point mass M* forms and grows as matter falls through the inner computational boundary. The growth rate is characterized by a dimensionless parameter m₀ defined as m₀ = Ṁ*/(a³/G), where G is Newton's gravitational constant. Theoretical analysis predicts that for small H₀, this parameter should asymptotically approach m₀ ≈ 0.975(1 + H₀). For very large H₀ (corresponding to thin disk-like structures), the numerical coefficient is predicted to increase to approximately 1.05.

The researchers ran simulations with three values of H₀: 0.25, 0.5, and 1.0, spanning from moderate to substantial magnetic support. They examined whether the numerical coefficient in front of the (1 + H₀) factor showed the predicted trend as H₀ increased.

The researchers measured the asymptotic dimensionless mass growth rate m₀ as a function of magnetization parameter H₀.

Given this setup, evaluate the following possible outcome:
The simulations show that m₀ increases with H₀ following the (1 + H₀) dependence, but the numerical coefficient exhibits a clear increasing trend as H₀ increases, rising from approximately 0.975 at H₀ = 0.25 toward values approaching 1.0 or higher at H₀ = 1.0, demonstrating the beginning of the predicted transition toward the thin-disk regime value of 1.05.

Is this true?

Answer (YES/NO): NO